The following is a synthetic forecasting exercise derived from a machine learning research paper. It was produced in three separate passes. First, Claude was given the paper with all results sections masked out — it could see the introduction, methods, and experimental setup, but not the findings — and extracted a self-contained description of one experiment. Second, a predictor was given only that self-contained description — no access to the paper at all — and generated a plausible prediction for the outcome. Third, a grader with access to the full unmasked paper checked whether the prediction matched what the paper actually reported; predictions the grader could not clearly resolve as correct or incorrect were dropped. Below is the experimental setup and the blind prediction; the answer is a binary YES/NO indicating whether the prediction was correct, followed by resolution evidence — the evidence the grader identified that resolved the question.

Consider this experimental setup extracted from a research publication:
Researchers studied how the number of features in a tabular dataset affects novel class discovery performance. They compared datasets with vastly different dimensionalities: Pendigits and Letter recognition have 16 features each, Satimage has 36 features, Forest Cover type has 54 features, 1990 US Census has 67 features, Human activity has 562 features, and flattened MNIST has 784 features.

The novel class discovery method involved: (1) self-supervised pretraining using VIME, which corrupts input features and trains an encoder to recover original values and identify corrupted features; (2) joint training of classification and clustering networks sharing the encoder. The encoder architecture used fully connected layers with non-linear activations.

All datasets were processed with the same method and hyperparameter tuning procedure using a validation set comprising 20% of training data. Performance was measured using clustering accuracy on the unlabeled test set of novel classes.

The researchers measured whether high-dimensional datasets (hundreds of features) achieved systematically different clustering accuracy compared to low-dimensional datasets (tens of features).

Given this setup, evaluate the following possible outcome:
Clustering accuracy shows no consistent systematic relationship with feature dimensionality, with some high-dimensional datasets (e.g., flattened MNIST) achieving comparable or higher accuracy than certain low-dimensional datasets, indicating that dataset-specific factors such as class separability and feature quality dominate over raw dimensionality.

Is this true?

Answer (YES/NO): YES